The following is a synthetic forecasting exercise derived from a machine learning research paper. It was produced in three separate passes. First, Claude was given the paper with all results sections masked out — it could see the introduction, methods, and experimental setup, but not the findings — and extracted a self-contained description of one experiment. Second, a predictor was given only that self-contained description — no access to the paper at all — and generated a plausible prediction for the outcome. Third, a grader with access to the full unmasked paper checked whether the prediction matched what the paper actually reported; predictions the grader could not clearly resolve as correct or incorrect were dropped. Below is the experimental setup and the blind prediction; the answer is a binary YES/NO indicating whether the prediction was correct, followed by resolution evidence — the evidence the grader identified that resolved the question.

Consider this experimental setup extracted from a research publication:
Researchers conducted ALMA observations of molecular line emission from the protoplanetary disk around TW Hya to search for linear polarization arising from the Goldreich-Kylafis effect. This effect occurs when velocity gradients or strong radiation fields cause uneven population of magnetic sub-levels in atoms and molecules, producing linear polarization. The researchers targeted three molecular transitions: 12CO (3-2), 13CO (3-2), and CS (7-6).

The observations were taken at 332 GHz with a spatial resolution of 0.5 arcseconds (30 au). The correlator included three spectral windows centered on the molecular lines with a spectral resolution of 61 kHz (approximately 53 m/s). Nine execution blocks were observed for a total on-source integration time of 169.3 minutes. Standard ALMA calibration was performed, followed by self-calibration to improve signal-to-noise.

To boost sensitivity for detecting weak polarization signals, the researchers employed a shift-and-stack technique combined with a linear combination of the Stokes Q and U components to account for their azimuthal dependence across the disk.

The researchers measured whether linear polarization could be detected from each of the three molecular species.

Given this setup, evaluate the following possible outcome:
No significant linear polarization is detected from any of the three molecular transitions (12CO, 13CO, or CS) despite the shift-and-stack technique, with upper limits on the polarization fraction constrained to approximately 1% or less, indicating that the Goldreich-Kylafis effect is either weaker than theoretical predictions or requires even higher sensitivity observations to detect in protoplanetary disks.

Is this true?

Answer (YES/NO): NO